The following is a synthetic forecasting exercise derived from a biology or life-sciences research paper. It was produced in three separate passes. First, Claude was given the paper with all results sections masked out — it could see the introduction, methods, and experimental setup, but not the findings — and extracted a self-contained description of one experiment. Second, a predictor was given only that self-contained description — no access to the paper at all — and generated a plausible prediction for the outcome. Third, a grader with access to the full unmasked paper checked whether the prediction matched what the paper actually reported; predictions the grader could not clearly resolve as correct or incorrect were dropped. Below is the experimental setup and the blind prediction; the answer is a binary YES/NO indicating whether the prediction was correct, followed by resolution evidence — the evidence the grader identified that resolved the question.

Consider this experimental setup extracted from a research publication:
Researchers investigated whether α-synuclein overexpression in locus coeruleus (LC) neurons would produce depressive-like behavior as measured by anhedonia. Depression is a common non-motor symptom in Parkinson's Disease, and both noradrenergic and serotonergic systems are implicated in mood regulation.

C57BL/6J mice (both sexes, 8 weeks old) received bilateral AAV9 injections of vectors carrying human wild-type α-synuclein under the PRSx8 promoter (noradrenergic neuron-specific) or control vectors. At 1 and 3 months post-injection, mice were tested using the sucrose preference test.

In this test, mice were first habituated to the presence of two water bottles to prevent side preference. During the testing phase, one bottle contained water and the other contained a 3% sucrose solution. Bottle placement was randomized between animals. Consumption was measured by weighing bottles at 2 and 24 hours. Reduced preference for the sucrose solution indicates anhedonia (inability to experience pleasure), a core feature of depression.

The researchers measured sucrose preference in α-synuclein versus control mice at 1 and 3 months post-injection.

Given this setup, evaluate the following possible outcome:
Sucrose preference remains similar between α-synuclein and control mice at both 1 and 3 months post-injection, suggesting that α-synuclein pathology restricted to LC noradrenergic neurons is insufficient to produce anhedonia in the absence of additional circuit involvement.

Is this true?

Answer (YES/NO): YES